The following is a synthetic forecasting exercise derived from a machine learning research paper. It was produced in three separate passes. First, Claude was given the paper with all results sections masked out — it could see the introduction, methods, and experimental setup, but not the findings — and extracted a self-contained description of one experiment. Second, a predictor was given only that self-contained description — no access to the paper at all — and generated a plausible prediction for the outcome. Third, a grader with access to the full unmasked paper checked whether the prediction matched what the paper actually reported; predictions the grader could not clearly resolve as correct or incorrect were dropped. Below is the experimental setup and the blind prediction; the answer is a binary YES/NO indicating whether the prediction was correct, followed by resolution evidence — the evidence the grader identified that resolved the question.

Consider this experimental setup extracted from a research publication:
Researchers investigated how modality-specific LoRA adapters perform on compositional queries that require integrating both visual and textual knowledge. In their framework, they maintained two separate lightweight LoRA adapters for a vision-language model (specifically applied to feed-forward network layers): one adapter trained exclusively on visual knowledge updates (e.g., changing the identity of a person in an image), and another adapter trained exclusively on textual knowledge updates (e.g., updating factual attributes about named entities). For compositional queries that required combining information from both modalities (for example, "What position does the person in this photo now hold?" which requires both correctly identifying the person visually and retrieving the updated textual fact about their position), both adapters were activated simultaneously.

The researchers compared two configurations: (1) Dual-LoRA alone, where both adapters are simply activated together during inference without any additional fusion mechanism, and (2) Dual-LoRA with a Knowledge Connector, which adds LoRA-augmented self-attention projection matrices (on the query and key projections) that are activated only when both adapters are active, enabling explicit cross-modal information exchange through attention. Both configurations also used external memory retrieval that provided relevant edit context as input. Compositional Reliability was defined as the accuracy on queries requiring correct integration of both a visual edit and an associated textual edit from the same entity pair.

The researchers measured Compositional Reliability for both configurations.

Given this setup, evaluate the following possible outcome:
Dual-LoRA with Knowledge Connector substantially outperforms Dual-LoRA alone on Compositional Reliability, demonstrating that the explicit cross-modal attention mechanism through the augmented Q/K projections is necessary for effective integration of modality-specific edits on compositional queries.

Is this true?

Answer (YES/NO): YES